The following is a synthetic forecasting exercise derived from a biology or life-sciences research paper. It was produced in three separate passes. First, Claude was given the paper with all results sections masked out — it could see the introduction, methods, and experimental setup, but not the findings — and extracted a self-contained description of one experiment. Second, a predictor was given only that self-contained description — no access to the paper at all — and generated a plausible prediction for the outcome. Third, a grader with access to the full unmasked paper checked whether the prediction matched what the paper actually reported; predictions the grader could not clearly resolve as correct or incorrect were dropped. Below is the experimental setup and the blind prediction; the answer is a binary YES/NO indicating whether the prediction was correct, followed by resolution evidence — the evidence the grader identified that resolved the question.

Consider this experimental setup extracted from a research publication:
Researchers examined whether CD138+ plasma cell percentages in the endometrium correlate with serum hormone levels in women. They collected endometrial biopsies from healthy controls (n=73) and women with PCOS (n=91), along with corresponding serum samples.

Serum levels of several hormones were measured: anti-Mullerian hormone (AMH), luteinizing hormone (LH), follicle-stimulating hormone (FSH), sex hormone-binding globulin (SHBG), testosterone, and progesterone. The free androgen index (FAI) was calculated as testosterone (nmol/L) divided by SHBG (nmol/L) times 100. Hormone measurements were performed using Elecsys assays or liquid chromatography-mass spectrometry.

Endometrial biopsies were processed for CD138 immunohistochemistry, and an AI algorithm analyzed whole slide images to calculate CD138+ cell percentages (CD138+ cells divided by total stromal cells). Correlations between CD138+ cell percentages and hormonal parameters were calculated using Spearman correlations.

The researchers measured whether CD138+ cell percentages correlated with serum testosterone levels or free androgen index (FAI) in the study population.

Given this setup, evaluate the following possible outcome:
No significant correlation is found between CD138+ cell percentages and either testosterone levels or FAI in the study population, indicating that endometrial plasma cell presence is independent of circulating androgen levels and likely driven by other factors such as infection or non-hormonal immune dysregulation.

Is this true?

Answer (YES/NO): NO